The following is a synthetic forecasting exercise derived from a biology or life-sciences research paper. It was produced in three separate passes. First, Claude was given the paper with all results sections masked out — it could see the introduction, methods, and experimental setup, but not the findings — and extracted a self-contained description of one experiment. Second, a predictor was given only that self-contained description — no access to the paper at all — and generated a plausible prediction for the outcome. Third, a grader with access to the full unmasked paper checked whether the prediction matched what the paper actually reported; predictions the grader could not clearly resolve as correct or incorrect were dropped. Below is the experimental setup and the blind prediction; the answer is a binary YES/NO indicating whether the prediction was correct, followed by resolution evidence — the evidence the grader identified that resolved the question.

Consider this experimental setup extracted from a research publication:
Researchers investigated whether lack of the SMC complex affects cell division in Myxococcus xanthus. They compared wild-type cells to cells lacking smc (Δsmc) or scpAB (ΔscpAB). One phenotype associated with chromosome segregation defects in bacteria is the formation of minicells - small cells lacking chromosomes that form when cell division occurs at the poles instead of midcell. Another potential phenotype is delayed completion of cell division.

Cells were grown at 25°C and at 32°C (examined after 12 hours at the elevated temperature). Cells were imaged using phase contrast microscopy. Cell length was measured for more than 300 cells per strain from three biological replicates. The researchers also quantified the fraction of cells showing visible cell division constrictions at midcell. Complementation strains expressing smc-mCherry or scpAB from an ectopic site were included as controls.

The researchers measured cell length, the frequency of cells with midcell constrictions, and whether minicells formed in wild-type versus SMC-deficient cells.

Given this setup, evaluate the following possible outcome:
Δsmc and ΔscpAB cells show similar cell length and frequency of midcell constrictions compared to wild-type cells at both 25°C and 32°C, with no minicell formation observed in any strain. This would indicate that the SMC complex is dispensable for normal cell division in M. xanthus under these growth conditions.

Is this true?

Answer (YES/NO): NO